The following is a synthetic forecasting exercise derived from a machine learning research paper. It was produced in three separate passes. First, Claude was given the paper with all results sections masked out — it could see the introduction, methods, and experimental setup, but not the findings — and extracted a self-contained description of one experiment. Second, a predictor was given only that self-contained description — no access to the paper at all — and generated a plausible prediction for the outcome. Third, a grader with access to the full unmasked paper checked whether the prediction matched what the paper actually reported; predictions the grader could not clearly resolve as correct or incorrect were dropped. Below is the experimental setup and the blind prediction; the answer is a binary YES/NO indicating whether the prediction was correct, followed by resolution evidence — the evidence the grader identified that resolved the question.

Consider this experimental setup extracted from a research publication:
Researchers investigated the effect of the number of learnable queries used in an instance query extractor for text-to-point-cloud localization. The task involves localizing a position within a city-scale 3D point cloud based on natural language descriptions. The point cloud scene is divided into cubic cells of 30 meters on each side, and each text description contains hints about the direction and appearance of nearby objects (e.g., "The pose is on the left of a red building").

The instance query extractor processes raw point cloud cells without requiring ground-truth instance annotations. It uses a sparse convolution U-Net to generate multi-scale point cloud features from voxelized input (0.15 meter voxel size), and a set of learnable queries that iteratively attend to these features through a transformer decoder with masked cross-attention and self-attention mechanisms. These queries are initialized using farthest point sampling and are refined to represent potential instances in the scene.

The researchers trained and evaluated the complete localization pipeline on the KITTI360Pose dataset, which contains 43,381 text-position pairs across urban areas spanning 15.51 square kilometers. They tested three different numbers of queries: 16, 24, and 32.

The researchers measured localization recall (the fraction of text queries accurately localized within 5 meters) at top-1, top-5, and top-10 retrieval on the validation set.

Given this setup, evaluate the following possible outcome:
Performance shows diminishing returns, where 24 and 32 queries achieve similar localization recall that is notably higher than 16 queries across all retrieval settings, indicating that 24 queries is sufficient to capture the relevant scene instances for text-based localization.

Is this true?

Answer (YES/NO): NO